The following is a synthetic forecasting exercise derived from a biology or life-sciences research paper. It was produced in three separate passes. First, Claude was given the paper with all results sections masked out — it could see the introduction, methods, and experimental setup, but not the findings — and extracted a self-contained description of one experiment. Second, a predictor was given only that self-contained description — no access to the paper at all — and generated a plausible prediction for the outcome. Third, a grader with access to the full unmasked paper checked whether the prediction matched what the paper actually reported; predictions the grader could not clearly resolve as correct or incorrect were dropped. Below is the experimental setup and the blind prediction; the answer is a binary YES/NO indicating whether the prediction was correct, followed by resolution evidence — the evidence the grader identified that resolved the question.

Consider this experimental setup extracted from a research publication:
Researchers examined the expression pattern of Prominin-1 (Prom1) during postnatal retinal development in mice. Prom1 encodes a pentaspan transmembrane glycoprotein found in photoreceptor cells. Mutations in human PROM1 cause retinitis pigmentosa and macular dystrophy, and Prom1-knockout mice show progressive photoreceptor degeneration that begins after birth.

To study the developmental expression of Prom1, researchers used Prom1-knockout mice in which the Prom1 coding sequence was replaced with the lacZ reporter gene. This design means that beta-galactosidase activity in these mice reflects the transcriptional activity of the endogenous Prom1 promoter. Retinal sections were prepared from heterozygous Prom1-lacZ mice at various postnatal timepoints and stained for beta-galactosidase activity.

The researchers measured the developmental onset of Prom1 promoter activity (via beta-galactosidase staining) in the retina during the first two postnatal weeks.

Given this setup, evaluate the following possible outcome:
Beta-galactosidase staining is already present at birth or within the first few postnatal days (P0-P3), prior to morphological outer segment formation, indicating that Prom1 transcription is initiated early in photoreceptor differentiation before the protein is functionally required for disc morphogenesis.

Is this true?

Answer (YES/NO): YES